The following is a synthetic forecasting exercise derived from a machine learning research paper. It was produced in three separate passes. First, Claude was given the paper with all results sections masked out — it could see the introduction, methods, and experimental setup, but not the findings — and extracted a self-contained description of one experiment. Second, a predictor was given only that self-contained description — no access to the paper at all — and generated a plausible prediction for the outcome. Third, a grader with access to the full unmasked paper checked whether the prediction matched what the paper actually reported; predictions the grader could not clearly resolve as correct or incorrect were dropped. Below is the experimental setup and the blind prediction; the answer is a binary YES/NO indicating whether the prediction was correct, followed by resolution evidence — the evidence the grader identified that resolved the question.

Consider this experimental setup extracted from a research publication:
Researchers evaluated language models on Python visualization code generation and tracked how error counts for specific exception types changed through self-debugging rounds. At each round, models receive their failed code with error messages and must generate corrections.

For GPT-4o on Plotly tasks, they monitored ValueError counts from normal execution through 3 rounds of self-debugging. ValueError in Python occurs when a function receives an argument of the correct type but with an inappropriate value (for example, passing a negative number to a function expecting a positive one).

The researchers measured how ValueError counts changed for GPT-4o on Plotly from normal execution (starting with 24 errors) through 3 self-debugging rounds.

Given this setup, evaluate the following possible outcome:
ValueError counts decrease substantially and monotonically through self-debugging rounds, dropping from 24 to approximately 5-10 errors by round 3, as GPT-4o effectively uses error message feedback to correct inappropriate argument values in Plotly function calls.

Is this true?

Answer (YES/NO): NO